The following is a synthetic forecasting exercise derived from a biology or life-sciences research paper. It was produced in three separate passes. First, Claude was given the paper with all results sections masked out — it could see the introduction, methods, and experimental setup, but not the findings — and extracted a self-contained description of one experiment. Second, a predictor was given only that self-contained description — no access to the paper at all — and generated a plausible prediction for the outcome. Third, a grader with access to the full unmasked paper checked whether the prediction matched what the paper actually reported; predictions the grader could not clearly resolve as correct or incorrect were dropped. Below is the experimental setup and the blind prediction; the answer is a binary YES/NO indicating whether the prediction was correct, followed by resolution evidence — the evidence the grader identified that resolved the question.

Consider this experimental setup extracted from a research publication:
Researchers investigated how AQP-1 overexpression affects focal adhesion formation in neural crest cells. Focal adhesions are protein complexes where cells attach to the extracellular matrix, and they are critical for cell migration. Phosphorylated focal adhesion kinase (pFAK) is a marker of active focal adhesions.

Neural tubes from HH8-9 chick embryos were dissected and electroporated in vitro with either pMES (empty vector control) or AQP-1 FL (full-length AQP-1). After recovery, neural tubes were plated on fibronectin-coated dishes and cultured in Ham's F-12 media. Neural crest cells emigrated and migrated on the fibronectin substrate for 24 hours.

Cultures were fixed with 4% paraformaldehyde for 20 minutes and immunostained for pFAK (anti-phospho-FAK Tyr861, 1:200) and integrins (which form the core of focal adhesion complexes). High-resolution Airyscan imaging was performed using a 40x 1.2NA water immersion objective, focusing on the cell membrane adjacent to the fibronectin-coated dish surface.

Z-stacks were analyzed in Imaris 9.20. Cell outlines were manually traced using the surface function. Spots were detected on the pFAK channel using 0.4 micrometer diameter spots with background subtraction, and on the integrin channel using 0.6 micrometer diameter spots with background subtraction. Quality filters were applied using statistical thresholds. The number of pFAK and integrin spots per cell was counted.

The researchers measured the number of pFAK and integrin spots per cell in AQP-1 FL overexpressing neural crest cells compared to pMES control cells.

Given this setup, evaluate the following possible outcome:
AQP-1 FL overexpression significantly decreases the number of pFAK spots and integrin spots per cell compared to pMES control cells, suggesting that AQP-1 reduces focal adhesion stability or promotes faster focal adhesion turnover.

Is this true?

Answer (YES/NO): YES